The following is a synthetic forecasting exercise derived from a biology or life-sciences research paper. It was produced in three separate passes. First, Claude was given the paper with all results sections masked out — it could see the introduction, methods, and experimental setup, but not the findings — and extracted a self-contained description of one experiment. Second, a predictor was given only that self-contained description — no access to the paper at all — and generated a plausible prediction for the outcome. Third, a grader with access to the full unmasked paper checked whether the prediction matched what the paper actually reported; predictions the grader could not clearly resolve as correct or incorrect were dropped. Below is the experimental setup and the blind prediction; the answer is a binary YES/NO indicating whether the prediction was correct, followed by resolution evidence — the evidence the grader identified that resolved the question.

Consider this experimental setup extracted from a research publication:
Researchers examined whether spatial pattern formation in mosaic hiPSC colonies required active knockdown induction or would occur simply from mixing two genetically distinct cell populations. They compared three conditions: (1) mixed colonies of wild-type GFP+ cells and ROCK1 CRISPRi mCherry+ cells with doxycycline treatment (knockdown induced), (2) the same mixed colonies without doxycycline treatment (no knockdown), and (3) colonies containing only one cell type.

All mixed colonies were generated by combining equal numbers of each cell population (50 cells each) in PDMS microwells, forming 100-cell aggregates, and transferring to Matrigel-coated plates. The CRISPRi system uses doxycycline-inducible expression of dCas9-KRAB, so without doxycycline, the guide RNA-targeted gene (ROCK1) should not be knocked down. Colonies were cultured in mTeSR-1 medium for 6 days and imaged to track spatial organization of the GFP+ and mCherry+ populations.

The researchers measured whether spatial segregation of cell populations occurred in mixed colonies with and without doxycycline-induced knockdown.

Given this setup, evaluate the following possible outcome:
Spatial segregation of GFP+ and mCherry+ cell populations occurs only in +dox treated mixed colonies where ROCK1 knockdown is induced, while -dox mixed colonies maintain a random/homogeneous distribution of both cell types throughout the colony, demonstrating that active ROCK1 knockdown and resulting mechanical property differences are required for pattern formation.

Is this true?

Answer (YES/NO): YES